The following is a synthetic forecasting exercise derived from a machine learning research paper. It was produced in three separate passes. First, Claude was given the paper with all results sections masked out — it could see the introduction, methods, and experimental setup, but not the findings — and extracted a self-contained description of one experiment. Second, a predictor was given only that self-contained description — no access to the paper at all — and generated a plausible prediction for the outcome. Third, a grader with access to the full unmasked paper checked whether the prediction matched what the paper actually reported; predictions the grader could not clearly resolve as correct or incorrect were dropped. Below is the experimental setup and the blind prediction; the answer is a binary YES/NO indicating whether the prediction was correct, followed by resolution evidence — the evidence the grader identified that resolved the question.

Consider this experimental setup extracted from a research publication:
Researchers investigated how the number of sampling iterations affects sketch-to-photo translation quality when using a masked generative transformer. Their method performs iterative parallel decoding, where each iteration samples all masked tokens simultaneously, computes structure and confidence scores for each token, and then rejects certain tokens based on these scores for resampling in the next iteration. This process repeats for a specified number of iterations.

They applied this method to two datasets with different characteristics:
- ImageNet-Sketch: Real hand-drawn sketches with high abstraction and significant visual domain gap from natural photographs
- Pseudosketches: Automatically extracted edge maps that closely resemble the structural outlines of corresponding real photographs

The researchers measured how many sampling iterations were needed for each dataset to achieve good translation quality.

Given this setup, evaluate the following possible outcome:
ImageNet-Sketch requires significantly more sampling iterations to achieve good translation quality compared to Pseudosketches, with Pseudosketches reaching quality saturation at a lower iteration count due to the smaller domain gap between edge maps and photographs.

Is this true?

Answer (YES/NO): YES